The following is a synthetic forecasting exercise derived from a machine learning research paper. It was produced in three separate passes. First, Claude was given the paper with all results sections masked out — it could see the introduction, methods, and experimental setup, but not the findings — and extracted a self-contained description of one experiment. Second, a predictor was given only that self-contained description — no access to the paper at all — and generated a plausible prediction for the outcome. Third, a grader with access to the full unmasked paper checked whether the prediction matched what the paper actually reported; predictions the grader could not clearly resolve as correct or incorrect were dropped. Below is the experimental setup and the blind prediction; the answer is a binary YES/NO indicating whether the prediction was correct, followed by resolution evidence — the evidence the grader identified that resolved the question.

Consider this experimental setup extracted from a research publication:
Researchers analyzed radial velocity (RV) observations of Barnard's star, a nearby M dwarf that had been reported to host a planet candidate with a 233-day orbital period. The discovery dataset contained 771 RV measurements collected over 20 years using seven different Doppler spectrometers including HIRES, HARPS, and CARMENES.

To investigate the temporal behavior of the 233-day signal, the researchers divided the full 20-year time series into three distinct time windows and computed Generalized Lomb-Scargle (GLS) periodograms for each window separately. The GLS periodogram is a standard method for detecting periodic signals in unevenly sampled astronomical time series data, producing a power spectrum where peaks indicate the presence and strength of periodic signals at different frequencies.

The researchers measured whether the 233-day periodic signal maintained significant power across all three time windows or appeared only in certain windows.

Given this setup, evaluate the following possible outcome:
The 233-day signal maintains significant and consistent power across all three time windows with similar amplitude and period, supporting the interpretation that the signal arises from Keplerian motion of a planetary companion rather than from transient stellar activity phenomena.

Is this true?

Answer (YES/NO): NO